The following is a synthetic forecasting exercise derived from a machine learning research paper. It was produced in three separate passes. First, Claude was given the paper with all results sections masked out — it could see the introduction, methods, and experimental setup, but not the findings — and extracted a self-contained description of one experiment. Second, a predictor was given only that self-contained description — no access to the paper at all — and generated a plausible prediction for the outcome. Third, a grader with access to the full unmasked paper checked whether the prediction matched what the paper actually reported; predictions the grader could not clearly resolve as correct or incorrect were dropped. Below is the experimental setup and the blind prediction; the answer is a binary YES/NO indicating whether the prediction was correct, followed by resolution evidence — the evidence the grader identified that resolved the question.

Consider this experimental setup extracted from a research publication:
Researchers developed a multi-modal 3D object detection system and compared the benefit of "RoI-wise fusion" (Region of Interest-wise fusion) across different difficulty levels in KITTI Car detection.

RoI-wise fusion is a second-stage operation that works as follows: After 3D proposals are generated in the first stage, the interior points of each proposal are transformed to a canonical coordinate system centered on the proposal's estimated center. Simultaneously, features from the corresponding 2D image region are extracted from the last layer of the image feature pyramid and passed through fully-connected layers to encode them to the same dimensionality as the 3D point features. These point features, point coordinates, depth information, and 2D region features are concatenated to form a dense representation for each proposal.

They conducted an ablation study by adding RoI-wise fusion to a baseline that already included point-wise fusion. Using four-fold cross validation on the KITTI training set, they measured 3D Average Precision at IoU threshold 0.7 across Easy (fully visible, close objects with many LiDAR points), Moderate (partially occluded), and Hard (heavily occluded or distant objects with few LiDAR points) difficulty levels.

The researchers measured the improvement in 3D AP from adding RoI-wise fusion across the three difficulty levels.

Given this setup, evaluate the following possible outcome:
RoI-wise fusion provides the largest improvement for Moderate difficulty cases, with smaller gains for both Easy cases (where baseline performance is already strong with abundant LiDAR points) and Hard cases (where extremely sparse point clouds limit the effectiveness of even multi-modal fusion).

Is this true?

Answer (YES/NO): YES